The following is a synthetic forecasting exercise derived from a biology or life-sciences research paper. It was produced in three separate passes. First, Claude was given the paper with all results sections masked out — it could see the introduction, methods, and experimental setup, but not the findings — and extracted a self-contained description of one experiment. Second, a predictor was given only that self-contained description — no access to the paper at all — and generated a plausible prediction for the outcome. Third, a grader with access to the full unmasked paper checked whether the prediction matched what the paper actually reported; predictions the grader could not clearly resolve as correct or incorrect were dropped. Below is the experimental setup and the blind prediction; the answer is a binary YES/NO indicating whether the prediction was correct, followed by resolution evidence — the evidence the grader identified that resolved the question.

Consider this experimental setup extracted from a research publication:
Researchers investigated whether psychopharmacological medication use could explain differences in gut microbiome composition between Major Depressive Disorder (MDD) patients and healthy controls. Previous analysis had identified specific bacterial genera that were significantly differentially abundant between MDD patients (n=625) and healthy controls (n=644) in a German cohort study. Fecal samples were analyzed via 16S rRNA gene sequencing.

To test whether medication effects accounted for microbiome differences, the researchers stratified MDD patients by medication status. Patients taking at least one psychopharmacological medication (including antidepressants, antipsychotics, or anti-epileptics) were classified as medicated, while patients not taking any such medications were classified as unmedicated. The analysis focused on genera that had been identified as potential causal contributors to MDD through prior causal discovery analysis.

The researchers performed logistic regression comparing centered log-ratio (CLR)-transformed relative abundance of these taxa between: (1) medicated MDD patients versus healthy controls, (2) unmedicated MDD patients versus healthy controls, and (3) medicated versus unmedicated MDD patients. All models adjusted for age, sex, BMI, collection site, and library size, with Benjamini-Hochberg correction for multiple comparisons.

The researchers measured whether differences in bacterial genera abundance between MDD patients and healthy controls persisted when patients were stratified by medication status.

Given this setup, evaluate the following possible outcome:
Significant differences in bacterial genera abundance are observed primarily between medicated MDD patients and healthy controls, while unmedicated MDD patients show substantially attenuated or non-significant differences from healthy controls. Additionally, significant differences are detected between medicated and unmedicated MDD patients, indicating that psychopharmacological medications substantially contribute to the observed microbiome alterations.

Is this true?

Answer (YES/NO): NO